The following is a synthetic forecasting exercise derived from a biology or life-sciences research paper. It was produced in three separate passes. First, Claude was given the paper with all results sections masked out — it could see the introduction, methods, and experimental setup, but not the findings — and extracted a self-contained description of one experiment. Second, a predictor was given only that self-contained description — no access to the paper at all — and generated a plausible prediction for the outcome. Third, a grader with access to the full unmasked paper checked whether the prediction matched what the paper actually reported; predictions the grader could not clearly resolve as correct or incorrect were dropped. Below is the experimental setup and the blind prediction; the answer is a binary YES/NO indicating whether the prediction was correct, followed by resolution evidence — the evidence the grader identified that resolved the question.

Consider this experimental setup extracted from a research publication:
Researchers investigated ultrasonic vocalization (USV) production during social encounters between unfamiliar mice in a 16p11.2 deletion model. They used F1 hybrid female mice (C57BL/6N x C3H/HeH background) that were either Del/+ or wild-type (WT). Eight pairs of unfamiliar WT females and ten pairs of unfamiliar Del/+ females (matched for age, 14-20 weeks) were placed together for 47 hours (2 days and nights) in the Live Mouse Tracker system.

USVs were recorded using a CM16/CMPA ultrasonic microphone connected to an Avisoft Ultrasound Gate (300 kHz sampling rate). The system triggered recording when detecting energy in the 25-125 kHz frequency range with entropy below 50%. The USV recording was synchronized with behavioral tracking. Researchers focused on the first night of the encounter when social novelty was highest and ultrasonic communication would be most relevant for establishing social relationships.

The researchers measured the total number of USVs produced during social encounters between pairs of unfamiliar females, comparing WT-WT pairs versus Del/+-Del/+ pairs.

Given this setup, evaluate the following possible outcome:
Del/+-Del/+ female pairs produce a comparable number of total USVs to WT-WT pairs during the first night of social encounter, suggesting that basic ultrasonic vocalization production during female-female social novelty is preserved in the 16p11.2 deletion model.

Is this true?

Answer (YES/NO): NO